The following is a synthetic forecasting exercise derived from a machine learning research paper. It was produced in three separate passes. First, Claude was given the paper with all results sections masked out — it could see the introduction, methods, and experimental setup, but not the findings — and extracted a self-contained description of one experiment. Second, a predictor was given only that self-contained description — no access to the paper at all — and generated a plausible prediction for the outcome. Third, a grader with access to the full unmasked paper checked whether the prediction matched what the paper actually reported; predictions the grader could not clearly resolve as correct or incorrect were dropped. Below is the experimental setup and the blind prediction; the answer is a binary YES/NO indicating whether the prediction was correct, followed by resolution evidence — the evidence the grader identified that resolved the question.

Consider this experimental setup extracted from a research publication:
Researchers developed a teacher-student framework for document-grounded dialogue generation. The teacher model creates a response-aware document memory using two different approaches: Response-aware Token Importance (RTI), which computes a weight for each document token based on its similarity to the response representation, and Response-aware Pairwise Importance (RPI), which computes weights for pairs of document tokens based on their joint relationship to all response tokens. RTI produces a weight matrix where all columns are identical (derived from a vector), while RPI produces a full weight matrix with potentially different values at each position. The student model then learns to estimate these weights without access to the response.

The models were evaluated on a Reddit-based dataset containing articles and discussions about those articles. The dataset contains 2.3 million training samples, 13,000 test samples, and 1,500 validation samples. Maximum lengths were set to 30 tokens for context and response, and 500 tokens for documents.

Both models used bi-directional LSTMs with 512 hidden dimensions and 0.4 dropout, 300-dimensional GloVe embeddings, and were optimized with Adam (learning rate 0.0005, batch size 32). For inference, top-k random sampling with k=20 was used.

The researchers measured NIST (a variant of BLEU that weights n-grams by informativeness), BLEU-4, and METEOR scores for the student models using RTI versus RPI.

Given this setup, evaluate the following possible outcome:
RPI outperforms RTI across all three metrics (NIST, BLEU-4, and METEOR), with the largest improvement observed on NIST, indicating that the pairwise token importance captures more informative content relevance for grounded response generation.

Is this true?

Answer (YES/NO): NO